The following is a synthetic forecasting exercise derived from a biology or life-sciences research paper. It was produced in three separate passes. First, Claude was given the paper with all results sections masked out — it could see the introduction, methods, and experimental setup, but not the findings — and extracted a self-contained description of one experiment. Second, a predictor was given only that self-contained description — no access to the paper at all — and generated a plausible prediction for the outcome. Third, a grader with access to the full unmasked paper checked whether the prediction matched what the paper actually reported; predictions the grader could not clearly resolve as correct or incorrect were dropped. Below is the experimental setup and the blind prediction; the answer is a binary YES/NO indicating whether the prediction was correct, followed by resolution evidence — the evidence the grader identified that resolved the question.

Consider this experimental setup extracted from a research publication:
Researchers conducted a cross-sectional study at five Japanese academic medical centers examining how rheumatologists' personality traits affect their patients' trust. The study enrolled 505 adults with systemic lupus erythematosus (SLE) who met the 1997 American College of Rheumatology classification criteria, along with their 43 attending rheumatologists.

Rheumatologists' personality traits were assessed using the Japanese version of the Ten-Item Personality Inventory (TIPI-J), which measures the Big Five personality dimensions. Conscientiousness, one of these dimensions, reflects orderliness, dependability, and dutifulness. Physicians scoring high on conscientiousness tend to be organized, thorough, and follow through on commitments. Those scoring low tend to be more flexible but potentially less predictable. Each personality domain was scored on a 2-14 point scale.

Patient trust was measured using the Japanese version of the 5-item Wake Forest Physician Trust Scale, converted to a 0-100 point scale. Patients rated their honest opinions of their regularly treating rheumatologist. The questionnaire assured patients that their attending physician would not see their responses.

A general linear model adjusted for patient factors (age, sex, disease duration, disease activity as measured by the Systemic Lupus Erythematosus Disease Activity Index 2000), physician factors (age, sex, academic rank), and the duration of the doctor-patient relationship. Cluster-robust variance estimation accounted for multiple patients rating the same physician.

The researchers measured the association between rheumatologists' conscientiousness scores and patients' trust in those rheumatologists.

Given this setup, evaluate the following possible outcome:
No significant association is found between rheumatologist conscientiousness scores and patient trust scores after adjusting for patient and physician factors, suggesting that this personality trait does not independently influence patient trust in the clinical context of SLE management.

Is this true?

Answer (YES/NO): NO